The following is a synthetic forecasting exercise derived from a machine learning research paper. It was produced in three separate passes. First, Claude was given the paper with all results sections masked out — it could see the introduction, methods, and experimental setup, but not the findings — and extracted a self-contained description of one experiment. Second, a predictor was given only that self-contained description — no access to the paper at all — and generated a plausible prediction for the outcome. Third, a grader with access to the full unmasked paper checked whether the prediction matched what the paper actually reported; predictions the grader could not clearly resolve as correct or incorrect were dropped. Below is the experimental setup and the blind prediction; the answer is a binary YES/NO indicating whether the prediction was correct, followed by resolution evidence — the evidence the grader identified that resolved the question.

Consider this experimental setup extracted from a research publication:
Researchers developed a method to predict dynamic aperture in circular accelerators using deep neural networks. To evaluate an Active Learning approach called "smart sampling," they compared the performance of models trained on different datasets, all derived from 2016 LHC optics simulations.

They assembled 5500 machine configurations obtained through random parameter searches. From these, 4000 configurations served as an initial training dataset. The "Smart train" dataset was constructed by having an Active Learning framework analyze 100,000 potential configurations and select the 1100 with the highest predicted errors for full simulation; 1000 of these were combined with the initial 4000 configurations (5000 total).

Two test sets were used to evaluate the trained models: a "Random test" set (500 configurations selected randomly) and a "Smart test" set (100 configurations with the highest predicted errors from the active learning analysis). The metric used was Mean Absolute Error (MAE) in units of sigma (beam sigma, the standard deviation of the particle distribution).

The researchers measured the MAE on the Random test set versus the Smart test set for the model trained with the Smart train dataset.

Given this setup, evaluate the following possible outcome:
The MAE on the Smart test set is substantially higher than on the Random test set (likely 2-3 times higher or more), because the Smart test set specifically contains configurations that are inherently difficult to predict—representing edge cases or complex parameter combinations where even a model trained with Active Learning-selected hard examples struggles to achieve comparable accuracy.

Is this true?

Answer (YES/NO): YES